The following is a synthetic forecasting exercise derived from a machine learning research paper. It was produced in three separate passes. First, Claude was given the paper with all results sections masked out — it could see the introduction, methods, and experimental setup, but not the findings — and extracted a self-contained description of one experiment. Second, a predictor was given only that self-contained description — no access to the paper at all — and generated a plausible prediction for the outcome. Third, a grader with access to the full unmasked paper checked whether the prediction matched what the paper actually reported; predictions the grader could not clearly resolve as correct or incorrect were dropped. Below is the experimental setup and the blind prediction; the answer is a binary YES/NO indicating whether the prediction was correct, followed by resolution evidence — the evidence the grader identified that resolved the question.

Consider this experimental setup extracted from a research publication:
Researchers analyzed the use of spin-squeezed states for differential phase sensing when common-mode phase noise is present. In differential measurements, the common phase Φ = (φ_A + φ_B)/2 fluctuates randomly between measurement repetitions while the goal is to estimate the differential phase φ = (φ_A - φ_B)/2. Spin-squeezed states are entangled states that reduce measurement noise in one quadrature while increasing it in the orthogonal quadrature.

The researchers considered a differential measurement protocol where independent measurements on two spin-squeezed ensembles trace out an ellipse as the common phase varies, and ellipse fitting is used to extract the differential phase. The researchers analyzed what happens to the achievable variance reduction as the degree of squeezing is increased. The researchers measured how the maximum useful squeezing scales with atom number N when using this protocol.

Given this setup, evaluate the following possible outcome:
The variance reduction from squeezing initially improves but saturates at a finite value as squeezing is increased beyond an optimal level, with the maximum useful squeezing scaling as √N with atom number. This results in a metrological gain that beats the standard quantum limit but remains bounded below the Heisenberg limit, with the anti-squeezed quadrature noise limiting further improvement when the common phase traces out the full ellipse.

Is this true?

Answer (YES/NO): NO